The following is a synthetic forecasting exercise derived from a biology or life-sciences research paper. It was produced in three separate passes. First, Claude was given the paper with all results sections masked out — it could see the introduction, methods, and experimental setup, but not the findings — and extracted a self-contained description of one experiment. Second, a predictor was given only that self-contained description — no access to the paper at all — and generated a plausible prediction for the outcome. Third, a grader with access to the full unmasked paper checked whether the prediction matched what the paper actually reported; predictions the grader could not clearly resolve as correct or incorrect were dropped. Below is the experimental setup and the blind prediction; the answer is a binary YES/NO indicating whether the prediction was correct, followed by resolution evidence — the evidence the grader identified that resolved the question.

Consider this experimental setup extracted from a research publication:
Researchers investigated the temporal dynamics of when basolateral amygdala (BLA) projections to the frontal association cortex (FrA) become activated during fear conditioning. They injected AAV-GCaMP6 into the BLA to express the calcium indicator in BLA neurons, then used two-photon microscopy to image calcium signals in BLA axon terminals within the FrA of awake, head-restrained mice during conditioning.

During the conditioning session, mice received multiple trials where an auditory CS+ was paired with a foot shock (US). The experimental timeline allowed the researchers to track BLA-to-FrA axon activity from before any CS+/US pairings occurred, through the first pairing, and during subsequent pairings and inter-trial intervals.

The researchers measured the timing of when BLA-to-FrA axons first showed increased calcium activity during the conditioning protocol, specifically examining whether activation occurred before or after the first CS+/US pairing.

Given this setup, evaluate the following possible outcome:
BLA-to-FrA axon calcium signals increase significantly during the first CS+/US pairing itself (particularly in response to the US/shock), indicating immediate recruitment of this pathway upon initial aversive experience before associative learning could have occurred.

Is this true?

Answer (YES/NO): NO